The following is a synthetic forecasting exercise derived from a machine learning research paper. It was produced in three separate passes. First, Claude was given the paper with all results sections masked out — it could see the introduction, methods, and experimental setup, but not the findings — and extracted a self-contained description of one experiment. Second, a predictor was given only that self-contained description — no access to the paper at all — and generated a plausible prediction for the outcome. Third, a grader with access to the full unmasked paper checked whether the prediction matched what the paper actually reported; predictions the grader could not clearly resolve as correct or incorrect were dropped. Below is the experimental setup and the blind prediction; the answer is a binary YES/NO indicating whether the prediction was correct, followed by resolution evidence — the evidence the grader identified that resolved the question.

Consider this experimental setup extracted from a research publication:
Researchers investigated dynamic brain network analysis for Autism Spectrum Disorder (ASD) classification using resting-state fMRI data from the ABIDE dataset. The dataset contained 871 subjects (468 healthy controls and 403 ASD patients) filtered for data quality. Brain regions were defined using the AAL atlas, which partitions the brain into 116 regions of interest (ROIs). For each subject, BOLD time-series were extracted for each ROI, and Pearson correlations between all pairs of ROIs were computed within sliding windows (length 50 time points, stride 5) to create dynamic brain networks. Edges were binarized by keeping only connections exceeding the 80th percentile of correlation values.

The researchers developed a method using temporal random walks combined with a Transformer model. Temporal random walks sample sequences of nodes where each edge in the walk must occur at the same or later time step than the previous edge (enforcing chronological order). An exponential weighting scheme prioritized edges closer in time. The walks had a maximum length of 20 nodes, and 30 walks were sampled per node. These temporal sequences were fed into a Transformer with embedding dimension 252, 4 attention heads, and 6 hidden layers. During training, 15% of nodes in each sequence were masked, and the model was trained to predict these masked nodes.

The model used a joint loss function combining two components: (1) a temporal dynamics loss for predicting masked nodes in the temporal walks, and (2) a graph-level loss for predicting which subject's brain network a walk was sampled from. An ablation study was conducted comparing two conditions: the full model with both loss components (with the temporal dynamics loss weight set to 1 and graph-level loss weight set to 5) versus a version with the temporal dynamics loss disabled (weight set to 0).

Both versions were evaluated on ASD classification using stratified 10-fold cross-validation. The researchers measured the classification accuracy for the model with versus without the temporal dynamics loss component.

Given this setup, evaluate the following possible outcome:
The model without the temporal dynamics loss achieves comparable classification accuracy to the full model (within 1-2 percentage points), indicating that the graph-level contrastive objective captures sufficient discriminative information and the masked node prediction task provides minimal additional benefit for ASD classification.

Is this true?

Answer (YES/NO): NO